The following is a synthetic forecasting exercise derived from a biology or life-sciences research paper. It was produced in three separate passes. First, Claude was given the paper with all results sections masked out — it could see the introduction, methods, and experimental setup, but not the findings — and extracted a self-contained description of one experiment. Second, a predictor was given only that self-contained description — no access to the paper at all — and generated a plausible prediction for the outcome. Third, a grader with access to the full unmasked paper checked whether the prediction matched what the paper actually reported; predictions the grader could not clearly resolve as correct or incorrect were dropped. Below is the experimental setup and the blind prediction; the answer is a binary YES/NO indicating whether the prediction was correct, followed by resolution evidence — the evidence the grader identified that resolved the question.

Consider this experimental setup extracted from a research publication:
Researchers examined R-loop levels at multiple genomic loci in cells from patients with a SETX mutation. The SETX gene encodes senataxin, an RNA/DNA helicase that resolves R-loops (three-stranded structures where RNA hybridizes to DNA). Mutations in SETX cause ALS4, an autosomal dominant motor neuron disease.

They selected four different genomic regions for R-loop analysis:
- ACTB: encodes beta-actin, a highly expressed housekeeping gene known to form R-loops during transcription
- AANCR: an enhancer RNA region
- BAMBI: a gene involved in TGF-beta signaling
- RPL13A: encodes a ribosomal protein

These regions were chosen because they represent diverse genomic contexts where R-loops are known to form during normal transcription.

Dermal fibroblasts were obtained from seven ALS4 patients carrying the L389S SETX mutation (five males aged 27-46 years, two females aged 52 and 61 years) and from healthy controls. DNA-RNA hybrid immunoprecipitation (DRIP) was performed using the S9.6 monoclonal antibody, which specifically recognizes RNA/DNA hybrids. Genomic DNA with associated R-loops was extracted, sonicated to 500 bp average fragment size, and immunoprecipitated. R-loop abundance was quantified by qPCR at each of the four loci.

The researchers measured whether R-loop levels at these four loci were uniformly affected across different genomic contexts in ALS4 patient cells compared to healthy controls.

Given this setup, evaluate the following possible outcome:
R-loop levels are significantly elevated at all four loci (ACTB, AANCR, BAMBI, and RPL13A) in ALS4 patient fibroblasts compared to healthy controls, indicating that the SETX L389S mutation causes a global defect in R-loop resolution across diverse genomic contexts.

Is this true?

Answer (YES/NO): NO